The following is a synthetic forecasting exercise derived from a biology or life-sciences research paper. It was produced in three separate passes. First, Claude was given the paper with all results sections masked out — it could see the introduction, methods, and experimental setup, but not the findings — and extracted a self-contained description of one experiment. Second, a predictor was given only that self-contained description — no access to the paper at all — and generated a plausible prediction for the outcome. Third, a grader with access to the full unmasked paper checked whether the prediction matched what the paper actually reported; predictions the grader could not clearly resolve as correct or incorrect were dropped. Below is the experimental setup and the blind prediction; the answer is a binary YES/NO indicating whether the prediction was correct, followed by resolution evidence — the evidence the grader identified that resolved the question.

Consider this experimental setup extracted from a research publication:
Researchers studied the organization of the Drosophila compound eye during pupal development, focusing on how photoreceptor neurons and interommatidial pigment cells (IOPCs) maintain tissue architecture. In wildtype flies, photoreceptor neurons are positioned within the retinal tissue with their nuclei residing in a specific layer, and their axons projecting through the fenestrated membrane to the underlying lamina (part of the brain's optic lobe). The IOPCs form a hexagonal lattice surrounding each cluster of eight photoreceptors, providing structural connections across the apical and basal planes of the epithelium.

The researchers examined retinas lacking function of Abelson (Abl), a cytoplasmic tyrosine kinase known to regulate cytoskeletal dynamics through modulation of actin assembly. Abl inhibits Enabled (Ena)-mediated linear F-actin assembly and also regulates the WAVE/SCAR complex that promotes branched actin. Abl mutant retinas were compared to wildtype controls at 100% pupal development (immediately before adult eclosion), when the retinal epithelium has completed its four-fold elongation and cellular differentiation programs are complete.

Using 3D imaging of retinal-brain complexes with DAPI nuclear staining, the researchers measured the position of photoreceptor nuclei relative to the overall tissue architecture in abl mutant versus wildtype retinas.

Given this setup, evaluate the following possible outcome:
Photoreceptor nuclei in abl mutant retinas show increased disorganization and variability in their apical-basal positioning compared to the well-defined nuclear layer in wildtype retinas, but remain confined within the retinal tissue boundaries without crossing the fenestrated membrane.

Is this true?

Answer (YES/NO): NO